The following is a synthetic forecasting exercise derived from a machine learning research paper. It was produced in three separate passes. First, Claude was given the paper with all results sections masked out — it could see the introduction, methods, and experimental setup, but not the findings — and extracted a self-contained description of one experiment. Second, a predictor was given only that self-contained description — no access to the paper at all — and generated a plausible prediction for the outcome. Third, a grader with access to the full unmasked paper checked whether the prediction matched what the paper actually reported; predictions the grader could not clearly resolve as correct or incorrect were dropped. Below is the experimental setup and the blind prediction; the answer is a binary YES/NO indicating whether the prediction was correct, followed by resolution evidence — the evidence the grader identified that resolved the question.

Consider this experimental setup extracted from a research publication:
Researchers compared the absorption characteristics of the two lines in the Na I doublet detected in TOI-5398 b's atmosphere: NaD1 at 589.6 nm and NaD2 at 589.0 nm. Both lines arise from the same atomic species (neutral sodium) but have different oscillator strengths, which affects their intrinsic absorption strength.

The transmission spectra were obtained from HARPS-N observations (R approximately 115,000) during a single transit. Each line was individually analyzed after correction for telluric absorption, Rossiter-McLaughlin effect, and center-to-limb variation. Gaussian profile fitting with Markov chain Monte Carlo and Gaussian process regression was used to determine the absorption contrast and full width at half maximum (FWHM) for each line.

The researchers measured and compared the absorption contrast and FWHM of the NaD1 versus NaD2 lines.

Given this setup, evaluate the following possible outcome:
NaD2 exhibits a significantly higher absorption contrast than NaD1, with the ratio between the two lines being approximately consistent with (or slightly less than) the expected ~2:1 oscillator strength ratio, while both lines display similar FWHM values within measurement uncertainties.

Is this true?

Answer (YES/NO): NO